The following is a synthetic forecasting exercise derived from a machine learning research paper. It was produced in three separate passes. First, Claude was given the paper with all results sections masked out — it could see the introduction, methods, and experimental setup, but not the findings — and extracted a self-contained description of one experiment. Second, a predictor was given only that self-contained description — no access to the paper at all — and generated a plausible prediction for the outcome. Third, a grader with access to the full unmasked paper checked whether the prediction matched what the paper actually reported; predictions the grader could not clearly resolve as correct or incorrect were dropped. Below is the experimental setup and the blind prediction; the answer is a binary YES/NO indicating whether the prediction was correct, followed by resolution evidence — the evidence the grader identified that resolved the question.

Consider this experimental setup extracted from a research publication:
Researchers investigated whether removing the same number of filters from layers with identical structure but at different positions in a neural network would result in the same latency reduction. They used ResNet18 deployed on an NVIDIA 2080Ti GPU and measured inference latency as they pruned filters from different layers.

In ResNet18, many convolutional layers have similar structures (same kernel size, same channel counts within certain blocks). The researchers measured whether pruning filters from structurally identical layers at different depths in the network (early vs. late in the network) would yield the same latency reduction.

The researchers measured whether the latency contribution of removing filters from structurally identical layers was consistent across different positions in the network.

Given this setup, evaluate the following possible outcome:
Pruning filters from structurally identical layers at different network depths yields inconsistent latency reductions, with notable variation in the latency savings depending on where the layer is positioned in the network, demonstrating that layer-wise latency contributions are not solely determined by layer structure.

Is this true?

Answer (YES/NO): YES